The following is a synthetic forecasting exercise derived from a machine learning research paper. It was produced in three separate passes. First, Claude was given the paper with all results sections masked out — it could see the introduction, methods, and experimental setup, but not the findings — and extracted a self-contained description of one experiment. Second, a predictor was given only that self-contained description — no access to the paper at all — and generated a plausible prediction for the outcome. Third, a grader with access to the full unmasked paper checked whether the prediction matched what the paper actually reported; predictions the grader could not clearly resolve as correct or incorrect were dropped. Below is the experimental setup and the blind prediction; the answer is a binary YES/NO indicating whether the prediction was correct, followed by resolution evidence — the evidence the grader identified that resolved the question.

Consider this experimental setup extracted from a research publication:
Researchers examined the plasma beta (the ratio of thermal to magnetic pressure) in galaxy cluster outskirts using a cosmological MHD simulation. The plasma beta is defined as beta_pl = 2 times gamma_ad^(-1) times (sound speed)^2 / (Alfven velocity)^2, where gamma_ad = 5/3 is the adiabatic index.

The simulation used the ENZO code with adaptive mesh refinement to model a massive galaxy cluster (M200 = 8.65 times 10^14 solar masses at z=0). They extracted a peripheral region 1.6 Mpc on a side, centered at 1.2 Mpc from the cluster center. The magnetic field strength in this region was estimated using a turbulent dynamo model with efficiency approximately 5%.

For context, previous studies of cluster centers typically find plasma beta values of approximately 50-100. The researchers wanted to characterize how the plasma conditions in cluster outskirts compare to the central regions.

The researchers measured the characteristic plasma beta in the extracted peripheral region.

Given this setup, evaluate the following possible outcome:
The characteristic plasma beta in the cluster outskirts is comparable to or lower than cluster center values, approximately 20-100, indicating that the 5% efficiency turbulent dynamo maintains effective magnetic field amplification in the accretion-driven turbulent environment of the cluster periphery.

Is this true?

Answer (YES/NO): NO